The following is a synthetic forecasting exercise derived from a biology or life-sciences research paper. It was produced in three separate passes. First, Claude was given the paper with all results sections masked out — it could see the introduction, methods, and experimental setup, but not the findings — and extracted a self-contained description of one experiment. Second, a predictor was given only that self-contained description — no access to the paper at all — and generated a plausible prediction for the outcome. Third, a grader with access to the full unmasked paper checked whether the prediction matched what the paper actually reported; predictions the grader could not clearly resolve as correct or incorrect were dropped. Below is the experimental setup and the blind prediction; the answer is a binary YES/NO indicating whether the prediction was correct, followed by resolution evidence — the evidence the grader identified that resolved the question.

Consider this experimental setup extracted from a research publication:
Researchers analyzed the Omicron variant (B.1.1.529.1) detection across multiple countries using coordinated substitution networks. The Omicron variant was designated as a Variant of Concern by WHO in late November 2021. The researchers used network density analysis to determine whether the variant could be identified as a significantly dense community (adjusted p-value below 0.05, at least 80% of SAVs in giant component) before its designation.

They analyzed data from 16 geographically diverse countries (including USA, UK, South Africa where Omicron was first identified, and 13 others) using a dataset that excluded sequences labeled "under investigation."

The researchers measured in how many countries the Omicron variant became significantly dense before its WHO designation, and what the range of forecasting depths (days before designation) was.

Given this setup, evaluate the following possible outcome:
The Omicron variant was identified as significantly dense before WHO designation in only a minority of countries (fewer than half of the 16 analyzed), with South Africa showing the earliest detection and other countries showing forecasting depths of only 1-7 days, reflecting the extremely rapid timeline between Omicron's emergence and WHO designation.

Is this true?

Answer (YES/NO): NO